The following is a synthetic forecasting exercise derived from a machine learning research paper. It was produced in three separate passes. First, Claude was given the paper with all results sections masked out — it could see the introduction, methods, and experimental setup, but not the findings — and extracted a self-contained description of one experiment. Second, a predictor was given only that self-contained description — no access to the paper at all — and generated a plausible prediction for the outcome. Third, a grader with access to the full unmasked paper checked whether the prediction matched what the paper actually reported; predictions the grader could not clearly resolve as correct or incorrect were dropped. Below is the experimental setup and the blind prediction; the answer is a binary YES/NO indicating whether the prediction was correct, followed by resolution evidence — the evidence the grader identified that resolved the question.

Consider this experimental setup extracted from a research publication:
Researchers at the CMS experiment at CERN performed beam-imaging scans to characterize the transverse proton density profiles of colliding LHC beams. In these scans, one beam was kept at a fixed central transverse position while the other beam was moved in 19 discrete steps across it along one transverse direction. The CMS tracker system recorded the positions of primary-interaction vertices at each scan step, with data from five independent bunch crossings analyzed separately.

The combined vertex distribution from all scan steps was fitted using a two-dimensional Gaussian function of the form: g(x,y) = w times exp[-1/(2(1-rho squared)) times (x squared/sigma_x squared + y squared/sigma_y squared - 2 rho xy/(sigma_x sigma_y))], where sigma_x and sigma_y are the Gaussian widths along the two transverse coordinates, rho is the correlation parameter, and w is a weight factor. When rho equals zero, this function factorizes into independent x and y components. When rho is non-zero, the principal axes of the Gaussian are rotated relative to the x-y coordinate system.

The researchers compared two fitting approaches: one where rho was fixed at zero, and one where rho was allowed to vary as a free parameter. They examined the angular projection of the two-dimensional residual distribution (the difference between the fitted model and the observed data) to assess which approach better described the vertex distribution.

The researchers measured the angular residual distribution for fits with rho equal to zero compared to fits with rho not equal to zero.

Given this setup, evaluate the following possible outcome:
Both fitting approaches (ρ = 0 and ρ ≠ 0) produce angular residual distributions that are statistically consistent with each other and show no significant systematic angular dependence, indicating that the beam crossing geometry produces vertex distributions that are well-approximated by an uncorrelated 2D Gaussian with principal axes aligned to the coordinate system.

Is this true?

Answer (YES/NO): NO